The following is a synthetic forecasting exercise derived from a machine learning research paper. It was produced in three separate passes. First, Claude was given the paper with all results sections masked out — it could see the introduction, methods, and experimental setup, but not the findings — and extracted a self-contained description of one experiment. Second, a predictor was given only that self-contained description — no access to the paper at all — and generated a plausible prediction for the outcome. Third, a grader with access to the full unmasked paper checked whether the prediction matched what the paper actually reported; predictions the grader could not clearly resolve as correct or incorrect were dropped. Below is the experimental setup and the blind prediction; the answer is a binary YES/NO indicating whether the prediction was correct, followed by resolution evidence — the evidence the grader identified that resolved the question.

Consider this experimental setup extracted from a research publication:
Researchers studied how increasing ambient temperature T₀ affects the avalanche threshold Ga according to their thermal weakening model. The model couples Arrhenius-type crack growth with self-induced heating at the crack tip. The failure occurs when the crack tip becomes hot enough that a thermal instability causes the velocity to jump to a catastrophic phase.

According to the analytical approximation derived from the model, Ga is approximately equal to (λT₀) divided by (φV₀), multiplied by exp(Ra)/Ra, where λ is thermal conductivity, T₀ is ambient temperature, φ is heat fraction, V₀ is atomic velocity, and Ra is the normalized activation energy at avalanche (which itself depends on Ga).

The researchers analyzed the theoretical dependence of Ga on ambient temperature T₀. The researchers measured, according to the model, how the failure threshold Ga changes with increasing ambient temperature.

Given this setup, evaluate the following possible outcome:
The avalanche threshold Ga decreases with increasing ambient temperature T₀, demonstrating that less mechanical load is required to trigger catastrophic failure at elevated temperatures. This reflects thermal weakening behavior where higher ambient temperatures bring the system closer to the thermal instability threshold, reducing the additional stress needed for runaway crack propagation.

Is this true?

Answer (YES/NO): NO